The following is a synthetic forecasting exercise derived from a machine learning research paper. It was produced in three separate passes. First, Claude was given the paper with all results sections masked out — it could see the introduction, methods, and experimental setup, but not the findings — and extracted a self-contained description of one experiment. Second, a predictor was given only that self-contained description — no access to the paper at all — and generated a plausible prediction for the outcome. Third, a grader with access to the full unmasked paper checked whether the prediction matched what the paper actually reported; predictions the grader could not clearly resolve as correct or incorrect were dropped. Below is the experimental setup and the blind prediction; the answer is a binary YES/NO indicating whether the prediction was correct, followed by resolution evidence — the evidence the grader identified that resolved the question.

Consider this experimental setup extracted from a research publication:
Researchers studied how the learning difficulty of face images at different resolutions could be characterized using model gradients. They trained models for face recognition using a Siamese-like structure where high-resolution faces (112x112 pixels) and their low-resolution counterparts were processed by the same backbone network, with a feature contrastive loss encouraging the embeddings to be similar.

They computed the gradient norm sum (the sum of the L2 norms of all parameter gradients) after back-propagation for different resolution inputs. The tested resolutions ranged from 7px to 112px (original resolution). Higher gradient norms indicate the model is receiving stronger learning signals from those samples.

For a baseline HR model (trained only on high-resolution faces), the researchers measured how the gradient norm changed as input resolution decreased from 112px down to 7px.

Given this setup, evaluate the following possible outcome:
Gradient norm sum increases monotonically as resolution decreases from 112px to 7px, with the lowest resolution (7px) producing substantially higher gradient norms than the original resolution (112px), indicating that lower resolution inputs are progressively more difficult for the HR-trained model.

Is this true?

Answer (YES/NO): NO